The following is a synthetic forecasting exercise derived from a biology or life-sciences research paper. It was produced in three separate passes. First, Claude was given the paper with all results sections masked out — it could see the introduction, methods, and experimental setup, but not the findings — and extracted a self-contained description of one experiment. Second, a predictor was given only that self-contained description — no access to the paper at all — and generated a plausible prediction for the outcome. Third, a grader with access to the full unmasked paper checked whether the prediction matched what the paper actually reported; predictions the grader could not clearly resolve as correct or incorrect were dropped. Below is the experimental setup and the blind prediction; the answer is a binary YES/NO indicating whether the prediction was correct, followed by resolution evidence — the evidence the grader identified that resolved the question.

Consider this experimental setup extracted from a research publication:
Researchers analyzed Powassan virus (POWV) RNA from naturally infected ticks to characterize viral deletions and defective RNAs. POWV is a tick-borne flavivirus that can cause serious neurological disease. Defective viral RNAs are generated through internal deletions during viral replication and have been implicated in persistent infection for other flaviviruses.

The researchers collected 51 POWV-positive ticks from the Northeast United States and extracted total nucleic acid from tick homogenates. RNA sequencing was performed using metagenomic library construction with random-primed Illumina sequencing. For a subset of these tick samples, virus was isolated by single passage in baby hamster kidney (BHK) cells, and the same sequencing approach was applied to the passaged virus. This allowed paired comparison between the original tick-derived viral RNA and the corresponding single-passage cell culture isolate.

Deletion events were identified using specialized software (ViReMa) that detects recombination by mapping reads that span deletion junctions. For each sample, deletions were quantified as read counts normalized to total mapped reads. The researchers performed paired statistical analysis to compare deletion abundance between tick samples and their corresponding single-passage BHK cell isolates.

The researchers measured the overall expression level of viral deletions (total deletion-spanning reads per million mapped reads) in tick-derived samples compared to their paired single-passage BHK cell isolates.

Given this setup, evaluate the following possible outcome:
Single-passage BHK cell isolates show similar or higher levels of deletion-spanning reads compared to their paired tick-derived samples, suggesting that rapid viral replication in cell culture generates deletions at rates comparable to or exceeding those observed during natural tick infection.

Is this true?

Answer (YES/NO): NO